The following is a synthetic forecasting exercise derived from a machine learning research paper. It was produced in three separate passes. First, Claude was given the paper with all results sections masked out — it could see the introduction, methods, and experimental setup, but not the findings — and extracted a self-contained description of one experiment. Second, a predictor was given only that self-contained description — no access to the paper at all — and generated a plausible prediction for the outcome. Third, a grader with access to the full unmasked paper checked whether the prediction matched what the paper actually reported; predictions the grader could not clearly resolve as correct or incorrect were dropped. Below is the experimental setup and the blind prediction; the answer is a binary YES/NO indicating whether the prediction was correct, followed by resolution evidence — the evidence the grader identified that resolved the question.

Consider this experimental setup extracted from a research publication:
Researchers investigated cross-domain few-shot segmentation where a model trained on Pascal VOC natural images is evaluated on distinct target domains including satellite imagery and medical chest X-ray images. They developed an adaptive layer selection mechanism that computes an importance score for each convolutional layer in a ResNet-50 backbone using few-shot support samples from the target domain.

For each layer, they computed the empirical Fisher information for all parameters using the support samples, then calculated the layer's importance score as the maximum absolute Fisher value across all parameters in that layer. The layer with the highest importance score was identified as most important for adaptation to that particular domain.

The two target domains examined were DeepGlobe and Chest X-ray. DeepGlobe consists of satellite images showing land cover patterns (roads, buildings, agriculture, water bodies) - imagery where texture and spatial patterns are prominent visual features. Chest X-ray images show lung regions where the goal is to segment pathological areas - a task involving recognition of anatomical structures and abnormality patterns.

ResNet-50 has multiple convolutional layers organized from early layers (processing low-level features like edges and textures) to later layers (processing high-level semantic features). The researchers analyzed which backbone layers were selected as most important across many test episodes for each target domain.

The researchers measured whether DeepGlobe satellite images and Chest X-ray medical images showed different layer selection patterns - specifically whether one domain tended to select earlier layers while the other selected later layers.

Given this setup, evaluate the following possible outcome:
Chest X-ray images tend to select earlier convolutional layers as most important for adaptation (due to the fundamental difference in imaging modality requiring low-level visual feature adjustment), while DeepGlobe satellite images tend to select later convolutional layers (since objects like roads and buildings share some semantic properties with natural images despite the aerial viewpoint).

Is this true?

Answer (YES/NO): NO